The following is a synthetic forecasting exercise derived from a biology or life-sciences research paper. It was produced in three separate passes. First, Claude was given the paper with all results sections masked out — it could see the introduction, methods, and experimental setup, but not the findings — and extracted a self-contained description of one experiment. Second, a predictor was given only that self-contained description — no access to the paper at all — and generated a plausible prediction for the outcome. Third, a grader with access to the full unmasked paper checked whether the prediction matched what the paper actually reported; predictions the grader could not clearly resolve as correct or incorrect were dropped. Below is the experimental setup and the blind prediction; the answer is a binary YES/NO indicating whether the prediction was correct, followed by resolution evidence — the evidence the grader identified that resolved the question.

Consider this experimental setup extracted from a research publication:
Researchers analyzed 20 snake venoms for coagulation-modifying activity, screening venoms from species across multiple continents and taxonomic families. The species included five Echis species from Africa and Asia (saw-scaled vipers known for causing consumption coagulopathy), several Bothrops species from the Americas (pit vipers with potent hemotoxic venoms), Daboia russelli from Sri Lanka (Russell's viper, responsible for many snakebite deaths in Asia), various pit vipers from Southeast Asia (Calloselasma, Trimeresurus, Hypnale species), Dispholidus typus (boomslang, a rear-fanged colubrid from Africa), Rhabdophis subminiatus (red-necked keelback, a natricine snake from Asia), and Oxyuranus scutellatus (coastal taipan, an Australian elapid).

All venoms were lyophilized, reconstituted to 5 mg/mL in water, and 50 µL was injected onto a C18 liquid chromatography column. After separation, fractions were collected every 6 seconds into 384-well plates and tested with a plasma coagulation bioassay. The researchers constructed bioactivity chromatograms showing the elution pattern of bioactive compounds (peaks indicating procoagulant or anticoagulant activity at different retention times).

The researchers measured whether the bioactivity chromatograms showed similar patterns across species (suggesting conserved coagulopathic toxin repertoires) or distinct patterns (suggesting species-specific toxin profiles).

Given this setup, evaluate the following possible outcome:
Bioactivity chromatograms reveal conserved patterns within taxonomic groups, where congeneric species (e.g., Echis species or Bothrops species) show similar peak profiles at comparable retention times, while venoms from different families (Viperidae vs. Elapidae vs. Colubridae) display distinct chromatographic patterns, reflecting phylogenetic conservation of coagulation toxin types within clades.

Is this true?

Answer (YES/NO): NO